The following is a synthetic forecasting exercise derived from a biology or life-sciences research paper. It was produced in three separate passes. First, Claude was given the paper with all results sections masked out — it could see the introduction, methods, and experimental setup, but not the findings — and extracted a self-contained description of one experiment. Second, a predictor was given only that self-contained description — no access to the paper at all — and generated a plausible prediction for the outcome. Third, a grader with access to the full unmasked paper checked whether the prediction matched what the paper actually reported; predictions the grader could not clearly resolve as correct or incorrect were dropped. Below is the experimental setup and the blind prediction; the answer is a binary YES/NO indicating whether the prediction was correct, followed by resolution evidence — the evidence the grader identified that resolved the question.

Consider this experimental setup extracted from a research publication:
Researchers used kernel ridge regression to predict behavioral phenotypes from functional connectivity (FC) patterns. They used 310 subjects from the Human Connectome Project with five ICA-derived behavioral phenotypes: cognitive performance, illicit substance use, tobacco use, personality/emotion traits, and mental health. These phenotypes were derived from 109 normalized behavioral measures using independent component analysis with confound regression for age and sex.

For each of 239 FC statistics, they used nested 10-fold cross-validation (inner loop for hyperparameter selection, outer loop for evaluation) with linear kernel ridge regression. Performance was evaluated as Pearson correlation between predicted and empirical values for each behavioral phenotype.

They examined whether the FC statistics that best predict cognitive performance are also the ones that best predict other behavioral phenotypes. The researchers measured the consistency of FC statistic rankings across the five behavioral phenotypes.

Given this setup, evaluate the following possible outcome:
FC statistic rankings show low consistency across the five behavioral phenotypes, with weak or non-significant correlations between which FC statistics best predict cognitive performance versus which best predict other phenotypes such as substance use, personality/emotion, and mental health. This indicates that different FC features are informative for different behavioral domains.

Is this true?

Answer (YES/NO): NO